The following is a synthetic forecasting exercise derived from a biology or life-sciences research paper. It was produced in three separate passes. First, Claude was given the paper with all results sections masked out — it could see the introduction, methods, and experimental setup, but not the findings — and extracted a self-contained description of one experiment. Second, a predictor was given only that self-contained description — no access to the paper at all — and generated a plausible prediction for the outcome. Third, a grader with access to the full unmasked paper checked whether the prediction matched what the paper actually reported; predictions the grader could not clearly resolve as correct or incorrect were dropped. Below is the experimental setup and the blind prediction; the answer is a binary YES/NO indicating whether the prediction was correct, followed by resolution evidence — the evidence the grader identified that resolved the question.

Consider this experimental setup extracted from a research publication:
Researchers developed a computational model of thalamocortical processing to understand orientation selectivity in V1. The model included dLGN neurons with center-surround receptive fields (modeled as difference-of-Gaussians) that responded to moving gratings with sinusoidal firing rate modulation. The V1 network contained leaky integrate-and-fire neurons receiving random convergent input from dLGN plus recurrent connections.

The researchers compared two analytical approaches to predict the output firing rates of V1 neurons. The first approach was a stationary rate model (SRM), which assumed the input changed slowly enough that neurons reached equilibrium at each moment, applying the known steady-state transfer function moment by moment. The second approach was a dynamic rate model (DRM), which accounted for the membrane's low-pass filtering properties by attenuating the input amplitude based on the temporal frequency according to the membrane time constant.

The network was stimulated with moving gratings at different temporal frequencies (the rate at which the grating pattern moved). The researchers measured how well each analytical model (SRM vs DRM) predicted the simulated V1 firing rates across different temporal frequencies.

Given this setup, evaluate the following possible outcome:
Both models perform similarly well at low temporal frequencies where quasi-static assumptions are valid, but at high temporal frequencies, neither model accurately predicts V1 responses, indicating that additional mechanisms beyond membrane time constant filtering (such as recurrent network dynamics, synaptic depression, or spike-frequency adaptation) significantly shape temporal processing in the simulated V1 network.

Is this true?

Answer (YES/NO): NO